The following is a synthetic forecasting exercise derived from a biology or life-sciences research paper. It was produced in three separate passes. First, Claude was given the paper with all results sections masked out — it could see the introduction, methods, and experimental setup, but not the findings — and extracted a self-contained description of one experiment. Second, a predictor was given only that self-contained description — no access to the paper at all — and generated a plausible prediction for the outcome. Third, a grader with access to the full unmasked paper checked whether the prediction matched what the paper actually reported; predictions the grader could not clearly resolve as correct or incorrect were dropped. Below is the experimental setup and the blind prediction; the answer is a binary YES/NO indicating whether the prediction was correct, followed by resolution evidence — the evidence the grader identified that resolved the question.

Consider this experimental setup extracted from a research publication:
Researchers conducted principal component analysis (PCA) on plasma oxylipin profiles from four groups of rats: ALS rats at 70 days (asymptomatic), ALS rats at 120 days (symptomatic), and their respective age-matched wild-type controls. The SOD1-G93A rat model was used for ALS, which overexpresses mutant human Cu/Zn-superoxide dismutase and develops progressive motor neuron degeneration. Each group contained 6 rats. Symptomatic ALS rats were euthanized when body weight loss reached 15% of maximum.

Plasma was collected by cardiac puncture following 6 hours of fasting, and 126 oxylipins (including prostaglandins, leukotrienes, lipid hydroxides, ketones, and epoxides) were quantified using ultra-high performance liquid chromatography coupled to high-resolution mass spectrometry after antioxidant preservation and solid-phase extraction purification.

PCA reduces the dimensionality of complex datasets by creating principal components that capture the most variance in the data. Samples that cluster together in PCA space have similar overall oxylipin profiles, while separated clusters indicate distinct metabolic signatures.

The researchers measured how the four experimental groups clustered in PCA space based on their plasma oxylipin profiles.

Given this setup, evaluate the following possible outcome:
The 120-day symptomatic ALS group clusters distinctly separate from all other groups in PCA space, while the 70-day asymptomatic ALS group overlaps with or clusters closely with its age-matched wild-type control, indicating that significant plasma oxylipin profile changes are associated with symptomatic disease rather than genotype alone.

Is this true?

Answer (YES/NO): NO